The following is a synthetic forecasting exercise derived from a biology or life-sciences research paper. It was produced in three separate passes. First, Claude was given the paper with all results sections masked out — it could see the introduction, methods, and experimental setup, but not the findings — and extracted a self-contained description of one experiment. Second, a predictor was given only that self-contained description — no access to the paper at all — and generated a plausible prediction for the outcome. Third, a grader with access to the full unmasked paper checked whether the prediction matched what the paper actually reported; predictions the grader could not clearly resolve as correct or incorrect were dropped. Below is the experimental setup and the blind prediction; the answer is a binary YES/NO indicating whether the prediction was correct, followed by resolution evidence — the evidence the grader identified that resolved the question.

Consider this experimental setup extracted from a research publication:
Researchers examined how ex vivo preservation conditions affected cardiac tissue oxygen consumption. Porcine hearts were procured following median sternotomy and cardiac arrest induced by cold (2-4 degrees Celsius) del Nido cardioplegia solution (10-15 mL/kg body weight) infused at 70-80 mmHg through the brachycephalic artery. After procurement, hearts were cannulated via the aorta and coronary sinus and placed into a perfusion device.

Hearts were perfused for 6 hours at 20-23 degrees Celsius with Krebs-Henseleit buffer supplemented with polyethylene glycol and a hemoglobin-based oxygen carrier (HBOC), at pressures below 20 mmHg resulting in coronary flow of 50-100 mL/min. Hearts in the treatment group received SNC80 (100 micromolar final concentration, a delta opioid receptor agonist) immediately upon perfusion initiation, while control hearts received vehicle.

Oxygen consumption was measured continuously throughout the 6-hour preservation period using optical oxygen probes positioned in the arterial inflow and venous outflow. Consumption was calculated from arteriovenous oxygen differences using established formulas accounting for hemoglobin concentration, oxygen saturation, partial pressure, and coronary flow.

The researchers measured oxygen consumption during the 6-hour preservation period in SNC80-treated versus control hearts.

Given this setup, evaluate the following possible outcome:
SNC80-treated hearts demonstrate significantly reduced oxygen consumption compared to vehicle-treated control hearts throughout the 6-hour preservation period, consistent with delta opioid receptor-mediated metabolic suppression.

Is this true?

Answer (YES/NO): NO